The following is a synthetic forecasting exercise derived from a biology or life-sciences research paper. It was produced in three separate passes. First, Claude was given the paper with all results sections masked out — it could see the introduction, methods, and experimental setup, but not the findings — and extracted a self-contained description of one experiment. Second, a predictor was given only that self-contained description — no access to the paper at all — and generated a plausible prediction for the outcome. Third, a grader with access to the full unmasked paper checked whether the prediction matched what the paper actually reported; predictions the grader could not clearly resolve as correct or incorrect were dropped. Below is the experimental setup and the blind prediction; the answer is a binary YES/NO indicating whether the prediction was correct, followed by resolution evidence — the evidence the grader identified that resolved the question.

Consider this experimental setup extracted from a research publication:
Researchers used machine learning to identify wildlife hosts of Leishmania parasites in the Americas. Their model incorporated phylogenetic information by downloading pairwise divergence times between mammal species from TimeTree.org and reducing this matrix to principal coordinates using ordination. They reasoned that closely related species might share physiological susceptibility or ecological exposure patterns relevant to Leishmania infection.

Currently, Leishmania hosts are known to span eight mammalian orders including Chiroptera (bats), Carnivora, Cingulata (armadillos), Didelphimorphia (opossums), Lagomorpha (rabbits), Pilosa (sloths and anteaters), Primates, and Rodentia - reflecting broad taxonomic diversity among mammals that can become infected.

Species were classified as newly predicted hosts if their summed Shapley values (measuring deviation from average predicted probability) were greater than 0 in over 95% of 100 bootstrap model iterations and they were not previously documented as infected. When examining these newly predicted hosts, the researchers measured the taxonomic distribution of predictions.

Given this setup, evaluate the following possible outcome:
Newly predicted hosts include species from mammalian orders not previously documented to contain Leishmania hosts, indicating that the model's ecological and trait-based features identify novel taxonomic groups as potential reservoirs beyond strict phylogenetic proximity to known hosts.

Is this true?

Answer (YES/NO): NO